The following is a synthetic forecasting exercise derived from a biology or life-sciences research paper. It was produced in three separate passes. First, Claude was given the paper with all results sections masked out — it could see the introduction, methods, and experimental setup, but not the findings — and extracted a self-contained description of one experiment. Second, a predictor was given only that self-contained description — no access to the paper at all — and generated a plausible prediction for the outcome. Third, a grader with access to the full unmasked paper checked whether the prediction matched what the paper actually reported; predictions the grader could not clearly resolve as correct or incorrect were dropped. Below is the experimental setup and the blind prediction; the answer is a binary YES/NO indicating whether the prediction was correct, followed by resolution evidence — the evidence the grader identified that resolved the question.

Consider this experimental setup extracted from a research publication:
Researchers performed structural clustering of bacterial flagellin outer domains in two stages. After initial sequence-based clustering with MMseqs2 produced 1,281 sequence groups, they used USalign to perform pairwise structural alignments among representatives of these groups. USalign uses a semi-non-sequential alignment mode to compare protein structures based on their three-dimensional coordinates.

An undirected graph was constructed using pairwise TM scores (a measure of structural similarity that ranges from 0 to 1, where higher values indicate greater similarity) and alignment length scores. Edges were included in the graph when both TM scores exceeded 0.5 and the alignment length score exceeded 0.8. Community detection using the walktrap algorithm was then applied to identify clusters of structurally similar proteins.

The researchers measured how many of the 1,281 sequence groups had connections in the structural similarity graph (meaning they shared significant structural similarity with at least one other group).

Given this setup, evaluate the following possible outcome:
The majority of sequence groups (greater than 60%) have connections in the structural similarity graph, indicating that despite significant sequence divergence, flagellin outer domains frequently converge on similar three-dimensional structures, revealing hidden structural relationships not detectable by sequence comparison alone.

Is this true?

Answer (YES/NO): NO